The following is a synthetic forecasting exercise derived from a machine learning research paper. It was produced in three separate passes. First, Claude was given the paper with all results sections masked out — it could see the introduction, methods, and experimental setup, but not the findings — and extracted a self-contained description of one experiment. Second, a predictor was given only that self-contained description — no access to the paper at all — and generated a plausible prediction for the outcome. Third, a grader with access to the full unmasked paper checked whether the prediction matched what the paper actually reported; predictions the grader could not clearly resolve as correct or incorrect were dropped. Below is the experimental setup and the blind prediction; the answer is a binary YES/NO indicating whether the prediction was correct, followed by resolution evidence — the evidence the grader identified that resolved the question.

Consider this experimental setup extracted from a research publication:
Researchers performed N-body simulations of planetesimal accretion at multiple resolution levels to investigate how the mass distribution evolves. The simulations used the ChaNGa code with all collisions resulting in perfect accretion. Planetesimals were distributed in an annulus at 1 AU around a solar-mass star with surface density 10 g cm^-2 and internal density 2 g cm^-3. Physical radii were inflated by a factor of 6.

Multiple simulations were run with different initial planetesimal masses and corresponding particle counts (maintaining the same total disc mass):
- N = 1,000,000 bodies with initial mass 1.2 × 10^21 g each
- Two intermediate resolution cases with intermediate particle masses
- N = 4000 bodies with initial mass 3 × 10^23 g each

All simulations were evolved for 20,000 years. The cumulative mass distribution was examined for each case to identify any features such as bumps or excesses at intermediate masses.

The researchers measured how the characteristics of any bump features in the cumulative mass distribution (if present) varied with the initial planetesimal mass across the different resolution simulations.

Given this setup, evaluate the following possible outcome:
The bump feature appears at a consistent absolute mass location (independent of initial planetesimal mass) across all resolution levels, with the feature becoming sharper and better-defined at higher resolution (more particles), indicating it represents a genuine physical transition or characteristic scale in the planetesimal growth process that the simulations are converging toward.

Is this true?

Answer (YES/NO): NO